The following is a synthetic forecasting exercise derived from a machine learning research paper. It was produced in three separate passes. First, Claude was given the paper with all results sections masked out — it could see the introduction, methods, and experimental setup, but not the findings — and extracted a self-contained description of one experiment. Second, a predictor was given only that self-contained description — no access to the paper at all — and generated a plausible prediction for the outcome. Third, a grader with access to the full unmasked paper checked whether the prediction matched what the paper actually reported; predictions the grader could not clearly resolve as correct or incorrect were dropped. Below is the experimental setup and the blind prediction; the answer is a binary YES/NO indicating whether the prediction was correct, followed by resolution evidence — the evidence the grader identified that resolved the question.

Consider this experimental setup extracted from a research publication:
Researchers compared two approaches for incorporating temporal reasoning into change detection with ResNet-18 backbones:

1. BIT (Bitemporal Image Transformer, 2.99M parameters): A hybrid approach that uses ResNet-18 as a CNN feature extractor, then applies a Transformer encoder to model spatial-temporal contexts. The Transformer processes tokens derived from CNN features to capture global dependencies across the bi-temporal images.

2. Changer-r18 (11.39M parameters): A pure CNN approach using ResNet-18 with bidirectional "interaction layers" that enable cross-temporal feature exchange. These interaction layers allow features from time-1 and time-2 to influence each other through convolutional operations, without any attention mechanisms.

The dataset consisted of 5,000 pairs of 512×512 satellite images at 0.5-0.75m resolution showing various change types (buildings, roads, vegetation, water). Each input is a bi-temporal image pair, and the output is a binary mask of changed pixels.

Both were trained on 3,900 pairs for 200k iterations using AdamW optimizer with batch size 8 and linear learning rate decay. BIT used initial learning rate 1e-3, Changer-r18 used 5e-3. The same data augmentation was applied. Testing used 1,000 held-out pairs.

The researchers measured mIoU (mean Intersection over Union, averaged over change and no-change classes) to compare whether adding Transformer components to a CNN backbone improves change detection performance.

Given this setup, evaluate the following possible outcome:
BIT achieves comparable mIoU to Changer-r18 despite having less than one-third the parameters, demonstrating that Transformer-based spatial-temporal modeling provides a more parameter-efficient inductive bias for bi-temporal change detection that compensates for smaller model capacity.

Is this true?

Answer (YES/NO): NO